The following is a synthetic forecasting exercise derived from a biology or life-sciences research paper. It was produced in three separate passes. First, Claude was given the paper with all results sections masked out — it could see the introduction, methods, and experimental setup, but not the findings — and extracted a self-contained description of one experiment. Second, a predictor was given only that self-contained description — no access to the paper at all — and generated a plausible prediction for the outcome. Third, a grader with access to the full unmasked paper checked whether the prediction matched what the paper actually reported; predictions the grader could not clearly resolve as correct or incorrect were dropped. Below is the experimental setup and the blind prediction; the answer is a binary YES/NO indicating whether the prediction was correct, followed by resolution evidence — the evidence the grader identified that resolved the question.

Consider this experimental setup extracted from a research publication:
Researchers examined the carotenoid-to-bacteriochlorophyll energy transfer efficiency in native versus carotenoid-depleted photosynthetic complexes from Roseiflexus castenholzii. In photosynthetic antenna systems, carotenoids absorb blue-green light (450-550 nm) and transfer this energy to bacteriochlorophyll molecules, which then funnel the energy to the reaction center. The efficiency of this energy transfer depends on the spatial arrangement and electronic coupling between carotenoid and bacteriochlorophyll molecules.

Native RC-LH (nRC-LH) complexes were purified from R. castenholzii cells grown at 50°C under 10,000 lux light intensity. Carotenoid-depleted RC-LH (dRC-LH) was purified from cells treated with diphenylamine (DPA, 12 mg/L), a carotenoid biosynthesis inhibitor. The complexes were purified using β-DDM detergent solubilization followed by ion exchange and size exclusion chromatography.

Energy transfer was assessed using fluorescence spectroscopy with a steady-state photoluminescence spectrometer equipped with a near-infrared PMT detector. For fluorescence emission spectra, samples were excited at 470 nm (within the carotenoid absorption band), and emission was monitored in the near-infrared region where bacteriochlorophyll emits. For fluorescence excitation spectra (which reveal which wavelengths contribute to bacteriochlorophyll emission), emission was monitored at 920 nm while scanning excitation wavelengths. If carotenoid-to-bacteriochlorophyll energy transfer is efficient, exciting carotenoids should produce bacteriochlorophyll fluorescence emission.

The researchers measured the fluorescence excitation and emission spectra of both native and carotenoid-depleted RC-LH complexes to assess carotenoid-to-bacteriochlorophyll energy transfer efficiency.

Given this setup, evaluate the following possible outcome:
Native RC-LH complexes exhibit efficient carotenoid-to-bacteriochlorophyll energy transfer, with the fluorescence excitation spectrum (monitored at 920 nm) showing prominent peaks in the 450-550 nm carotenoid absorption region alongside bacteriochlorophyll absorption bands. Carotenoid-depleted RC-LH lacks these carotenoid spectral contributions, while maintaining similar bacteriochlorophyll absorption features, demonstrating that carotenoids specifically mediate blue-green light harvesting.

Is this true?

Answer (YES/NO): NO